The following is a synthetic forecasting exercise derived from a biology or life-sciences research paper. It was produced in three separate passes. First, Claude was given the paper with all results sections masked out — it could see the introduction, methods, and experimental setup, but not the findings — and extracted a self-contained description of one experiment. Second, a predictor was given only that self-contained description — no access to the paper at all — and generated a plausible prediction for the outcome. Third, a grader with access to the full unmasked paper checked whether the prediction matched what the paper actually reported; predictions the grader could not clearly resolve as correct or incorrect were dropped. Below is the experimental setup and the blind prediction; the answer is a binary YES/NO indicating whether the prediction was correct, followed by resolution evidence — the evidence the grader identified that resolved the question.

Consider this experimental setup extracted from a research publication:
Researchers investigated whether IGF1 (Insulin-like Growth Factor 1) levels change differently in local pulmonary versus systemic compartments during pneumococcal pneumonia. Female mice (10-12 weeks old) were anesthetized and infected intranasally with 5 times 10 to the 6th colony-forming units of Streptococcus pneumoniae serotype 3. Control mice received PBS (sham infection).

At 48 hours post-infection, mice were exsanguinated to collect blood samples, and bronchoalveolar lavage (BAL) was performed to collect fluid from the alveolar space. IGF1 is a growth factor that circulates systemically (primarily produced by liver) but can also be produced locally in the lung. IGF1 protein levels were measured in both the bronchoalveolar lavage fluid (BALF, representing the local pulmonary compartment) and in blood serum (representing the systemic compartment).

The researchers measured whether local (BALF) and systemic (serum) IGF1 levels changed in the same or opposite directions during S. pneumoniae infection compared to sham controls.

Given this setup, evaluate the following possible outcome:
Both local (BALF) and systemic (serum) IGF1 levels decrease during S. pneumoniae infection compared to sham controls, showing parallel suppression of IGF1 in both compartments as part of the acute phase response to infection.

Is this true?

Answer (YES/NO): NO